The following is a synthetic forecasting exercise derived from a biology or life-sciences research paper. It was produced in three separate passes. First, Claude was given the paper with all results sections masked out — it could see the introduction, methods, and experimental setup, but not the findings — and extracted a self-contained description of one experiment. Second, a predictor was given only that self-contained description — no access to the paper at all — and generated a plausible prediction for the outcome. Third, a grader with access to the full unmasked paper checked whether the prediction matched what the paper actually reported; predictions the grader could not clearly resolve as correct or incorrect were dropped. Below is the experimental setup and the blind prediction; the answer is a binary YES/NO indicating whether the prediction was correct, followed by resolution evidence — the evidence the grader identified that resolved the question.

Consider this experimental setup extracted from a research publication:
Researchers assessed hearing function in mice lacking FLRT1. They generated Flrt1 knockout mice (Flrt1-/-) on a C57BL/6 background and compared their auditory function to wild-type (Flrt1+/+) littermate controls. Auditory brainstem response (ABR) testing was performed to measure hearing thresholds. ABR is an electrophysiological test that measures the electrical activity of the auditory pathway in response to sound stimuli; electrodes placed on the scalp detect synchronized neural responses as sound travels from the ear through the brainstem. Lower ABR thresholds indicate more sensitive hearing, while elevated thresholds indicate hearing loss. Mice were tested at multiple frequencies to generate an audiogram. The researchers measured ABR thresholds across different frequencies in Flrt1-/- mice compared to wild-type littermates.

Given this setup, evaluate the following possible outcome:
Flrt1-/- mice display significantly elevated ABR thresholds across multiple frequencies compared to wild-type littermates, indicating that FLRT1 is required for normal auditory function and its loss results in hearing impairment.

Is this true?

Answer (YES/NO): NO